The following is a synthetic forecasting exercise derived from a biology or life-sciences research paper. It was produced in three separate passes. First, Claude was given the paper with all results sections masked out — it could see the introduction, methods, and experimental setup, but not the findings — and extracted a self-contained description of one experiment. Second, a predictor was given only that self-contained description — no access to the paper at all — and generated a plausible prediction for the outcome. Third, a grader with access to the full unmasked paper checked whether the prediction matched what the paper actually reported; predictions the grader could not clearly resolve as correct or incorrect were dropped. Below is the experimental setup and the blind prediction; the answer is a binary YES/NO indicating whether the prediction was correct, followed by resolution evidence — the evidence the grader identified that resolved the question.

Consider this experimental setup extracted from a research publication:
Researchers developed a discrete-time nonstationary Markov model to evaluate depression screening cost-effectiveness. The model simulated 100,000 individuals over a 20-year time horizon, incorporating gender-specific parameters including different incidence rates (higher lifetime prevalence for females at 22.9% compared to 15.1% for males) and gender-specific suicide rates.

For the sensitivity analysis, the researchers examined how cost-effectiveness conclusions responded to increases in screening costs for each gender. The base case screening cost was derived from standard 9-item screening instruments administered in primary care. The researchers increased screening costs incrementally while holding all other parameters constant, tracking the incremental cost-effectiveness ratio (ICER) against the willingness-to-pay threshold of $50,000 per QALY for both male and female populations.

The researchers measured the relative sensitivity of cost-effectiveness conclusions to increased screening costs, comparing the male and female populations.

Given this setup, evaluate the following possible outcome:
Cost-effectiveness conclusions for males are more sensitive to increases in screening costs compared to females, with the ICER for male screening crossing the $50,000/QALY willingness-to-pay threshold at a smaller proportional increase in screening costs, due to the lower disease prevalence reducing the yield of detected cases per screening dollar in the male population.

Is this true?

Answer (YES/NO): YES